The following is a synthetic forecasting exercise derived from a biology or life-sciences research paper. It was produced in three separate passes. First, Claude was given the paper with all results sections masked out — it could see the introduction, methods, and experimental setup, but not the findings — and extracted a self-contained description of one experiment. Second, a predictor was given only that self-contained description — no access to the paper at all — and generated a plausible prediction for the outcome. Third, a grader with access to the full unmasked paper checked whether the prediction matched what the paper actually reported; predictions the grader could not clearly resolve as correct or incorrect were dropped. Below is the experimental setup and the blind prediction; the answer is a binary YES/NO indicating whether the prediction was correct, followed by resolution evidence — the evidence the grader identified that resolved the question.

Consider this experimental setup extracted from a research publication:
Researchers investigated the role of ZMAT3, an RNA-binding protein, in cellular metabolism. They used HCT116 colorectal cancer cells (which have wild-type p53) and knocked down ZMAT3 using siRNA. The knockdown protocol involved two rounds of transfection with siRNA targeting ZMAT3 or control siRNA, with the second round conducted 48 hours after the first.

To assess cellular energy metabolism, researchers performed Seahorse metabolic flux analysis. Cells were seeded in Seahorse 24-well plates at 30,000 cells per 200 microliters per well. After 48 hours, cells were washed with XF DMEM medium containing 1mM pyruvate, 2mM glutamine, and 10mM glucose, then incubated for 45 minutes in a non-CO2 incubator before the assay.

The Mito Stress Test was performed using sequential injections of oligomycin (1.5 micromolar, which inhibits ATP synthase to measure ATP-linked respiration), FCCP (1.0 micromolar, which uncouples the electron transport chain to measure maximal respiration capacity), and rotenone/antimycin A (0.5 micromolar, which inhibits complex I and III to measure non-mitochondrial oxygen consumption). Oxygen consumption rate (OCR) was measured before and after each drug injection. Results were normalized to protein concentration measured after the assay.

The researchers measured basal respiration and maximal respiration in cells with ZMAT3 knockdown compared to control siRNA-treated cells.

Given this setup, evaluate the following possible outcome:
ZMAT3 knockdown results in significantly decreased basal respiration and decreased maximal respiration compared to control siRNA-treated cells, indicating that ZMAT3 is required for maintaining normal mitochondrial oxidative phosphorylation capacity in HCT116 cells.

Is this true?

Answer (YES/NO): NO